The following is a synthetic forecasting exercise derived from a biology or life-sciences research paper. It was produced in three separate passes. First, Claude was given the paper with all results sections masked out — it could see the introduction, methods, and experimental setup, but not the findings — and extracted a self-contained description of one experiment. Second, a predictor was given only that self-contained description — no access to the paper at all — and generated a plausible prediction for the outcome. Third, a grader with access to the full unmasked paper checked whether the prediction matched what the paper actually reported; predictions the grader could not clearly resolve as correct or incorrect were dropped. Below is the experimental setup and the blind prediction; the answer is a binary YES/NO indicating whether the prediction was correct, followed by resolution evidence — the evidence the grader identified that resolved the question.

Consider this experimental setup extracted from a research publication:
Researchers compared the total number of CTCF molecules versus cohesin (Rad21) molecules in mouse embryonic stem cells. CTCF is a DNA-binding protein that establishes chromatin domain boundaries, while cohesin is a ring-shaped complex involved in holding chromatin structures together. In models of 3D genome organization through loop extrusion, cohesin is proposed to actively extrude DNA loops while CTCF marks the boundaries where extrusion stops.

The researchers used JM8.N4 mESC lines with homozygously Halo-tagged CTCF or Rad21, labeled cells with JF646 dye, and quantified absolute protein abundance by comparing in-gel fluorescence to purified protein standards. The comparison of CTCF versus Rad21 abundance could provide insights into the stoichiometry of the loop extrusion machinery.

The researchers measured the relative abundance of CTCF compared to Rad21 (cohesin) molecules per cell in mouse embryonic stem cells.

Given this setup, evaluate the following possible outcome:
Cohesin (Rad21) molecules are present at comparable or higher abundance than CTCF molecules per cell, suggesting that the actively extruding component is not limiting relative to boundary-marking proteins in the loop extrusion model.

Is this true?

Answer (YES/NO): NO